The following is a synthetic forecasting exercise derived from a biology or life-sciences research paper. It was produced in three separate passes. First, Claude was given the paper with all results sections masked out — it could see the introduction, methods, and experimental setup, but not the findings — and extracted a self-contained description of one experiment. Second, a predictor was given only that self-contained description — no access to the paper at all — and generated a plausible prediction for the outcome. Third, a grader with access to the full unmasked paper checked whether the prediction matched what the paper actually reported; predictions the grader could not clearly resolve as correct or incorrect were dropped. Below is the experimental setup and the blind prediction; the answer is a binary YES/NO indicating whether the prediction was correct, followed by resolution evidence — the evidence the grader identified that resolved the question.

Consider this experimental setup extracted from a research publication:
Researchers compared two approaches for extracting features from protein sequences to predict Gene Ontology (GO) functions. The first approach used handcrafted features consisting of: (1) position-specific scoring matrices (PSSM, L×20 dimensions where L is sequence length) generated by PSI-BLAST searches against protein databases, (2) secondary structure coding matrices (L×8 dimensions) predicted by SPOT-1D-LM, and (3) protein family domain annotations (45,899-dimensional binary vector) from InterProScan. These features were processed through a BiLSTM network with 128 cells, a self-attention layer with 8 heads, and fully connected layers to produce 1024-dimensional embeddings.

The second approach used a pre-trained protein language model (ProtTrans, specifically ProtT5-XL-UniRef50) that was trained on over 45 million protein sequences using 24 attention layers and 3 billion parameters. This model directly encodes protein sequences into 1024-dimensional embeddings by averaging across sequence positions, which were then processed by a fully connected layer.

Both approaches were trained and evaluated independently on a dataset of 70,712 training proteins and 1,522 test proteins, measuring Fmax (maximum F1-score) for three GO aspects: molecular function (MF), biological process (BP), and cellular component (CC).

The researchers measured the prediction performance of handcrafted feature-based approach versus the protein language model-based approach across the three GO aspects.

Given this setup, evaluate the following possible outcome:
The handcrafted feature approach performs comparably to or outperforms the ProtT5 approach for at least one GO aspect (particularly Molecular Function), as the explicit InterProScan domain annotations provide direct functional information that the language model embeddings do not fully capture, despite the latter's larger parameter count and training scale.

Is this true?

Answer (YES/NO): YES